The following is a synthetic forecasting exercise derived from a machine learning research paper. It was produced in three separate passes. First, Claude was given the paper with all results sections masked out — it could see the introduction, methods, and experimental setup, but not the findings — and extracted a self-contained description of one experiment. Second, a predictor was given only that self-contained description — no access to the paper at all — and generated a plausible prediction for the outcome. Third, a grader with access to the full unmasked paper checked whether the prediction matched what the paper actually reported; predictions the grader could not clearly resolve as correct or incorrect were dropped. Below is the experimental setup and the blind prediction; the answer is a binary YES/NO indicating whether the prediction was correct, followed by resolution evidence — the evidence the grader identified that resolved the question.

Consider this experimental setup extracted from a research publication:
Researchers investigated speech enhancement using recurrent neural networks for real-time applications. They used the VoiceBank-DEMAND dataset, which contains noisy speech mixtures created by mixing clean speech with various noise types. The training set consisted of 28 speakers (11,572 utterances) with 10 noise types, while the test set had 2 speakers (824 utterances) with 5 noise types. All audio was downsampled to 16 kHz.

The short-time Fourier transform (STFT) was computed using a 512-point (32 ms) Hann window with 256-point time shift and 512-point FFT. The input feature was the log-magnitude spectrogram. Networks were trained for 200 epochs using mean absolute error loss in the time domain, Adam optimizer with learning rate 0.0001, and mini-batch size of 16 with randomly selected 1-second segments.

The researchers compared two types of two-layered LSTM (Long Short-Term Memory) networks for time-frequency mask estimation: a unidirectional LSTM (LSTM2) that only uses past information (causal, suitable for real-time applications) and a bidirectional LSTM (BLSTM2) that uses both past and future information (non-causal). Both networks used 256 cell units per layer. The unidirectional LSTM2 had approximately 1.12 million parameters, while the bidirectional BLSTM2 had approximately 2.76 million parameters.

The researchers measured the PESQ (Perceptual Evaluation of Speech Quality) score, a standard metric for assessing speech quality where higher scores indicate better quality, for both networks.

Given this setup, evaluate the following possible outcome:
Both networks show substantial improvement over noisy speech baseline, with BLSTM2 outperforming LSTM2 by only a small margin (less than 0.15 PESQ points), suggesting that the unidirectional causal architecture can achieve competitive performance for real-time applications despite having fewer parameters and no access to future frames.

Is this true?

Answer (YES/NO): NO